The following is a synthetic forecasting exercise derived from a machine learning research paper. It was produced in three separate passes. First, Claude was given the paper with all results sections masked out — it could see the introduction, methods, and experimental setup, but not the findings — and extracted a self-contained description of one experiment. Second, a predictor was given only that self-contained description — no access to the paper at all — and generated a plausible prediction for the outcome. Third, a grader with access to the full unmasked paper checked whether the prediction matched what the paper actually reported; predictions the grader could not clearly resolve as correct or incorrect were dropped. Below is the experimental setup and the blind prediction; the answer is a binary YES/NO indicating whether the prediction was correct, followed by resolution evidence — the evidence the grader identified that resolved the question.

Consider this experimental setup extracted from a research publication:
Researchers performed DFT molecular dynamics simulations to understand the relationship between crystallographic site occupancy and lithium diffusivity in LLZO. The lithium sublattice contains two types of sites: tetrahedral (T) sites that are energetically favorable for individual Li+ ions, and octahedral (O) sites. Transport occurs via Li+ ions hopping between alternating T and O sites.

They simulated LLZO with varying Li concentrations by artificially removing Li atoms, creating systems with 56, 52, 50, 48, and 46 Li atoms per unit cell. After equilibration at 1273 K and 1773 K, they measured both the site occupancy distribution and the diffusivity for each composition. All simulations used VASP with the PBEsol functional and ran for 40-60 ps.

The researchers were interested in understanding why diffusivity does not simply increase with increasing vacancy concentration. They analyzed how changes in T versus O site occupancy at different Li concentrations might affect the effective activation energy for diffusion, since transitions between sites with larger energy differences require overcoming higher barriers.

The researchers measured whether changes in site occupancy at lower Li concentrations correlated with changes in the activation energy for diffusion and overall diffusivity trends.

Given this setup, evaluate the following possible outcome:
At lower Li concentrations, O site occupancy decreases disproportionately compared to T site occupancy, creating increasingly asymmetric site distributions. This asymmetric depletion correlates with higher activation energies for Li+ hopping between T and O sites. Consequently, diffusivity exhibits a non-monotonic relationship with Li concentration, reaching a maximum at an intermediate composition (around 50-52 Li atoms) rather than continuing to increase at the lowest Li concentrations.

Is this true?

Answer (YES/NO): YES